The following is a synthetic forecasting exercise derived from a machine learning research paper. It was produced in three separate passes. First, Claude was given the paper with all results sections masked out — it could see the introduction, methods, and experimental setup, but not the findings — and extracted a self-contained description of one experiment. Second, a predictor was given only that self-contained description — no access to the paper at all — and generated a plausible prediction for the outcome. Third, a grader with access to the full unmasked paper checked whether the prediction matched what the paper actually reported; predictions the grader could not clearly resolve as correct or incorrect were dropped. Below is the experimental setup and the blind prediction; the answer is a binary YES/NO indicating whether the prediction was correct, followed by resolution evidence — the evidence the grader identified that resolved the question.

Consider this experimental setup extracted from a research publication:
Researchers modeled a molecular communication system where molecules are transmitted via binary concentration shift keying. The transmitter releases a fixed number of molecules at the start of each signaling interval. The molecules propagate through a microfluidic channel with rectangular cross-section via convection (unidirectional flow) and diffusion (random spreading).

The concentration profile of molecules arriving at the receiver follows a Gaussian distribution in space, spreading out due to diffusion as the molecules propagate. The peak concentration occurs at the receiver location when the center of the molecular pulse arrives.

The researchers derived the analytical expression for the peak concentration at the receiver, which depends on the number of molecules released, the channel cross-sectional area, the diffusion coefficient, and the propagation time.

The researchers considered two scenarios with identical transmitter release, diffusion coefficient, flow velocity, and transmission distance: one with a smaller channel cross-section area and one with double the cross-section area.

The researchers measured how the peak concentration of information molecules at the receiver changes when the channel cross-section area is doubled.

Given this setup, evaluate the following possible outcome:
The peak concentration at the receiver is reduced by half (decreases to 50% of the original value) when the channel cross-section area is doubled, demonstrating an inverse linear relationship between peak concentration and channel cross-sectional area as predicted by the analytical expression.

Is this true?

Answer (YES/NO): YES